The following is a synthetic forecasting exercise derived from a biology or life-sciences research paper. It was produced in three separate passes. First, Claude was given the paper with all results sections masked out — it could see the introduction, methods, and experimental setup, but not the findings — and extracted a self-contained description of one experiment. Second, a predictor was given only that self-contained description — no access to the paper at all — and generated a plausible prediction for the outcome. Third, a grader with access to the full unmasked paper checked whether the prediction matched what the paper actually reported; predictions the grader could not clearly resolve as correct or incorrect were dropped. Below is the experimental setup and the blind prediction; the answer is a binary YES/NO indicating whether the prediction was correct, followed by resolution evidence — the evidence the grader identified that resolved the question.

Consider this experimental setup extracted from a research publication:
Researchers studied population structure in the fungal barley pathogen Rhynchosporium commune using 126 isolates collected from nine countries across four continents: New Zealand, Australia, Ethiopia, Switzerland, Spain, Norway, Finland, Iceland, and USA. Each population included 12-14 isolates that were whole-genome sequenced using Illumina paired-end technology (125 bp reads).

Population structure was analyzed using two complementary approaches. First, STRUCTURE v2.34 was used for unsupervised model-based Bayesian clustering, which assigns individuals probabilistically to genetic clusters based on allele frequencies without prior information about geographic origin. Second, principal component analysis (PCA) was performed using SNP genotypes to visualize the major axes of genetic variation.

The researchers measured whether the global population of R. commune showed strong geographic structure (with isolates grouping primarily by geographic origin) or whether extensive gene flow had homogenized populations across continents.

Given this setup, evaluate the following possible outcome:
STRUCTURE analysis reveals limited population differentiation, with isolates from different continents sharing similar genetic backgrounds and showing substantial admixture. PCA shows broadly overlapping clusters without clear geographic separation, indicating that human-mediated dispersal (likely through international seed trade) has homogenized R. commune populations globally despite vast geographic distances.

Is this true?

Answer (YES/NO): NO